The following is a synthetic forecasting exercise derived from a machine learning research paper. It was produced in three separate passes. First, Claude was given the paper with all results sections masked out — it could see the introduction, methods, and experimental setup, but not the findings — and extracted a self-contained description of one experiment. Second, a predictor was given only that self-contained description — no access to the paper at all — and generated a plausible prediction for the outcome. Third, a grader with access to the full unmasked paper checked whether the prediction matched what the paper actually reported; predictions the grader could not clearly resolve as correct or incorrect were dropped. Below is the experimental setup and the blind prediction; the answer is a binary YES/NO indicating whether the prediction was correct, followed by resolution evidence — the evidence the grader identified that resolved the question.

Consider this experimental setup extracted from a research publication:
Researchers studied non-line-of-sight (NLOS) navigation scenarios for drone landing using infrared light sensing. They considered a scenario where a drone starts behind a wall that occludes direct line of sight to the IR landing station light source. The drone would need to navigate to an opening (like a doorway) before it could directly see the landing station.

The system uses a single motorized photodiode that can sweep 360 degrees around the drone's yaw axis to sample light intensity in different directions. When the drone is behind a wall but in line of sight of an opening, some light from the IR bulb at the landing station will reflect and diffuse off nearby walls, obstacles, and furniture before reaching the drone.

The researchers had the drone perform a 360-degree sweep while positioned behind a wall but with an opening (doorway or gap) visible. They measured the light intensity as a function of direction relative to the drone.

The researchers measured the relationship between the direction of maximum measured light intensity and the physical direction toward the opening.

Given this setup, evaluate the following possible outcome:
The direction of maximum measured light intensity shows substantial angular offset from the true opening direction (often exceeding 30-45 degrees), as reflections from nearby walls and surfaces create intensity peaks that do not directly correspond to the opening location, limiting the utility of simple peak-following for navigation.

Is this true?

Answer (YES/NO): NO